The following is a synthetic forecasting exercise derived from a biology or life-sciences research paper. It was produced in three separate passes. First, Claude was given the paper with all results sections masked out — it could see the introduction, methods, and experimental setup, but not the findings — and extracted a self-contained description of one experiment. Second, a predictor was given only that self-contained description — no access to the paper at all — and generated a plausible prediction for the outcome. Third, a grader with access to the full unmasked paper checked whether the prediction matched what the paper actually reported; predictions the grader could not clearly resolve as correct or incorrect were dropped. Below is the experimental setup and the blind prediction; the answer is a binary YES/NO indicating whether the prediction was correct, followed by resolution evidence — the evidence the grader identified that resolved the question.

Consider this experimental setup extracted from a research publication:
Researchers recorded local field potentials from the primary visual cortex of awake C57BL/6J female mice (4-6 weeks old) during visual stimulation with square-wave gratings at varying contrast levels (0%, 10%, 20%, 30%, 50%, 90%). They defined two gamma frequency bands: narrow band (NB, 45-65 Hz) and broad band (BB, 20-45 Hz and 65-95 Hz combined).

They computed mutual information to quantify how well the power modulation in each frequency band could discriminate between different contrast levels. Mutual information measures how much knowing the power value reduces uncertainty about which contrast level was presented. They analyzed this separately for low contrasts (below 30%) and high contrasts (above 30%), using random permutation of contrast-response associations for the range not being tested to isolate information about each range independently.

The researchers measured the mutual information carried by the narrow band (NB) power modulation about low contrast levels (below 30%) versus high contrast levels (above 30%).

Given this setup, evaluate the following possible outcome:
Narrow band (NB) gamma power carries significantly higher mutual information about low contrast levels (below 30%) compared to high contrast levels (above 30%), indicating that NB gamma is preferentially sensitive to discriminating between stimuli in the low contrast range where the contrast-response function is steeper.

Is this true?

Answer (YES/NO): YES